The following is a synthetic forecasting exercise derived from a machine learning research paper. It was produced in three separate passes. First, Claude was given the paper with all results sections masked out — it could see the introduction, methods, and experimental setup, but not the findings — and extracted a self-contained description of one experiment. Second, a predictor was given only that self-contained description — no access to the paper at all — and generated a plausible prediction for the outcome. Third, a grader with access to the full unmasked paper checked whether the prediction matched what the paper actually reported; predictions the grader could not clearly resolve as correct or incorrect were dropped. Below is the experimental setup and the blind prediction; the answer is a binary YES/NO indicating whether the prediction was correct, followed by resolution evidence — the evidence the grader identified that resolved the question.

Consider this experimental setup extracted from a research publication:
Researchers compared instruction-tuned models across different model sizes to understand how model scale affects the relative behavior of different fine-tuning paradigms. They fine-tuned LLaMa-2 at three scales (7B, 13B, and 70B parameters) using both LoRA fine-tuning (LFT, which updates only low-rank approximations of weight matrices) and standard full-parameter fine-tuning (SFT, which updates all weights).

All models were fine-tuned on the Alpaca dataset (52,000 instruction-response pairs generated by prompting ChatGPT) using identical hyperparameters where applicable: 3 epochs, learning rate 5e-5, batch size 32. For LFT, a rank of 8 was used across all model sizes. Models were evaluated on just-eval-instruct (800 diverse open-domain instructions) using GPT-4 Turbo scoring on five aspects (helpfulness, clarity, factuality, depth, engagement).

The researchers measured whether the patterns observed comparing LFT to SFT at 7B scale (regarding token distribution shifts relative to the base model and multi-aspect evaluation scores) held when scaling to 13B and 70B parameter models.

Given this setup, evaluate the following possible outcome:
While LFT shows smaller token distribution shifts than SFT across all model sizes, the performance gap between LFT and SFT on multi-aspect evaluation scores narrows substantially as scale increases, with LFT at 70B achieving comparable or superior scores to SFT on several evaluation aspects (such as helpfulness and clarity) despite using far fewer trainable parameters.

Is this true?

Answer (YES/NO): NO